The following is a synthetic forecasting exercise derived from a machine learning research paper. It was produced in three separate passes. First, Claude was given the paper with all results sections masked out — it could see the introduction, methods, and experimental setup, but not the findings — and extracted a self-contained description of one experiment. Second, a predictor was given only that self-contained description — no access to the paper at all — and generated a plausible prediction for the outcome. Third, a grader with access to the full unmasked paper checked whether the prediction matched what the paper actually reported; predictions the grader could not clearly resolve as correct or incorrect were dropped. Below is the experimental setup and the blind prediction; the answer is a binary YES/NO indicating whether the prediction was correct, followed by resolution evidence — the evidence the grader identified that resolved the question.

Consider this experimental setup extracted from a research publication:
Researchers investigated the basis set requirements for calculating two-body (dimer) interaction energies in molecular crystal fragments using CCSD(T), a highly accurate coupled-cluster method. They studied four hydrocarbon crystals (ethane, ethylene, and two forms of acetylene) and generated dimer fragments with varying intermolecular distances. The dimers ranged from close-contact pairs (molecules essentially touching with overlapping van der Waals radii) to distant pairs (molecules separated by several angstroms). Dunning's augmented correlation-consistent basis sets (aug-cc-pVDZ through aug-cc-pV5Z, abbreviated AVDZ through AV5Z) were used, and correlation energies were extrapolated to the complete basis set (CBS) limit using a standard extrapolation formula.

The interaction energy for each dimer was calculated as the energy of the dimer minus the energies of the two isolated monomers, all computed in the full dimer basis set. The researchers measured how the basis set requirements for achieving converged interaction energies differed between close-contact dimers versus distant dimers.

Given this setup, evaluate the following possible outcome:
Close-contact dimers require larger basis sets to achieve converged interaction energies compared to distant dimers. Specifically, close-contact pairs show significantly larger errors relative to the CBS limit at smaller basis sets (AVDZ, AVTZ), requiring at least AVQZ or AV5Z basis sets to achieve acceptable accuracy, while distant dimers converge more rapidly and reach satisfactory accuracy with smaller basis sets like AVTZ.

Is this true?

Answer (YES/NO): YES